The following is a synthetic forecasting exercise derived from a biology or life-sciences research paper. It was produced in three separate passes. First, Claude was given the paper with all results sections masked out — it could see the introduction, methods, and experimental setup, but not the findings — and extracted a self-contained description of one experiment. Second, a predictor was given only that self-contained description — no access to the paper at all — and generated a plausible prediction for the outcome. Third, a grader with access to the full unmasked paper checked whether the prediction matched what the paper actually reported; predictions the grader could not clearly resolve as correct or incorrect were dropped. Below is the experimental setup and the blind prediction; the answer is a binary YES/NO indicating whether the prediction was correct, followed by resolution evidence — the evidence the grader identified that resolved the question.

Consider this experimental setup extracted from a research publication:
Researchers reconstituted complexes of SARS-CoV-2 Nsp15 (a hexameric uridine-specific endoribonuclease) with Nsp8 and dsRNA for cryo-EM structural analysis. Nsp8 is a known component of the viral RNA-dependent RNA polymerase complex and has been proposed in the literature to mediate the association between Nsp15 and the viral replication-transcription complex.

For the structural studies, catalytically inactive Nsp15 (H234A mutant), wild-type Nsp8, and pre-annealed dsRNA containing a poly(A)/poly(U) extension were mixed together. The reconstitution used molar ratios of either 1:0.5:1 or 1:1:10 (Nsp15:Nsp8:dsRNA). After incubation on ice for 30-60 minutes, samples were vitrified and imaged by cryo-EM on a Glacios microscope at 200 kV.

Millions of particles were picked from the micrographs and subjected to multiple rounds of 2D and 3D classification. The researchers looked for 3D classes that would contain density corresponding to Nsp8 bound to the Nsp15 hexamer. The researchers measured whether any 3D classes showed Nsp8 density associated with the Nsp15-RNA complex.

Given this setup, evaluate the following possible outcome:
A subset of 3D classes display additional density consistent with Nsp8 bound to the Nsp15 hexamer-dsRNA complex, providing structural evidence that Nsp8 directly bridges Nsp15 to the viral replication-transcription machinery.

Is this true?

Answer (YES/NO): NO